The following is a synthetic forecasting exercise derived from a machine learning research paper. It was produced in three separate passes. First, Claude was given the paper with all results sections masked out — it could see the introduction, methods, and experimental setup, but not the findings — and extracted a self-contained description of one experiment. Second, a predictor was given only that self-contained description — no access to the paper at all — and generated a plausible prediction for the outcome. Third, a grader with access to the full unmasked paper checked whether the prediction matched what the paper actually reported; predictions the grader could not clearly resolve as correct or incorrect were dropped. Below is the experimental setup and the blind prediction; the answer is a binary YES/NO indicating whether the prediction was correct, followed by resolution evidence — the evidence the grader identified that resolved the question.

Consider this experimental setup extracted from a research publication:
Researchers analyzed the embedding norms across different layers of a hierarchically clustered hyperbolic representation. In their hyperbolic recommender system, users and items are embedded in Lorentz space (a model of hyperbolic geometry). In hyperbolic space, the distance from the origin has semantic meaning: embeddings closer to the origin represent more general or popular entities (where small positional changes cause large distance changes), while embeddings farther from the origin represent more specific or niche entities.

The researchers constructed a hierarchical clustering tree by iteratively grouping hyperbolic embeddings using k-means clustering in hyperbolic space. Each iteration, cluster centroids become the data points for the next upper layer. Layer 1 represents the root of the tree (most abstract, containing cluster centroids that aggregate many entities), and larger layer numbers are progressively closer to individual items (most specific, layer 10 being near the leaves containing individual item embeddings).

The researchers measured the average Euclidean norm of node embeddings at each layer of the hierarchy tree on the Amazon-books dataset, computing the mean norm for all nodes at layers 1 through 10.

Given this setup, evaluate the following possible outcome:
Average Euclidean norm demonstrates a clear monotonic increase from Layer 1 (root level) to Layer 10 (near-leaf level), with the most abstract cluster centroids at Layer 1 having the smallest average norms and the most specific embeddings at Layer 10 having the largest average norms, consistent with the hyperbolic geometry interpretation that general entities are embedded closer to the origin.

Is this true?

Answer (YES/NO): YES